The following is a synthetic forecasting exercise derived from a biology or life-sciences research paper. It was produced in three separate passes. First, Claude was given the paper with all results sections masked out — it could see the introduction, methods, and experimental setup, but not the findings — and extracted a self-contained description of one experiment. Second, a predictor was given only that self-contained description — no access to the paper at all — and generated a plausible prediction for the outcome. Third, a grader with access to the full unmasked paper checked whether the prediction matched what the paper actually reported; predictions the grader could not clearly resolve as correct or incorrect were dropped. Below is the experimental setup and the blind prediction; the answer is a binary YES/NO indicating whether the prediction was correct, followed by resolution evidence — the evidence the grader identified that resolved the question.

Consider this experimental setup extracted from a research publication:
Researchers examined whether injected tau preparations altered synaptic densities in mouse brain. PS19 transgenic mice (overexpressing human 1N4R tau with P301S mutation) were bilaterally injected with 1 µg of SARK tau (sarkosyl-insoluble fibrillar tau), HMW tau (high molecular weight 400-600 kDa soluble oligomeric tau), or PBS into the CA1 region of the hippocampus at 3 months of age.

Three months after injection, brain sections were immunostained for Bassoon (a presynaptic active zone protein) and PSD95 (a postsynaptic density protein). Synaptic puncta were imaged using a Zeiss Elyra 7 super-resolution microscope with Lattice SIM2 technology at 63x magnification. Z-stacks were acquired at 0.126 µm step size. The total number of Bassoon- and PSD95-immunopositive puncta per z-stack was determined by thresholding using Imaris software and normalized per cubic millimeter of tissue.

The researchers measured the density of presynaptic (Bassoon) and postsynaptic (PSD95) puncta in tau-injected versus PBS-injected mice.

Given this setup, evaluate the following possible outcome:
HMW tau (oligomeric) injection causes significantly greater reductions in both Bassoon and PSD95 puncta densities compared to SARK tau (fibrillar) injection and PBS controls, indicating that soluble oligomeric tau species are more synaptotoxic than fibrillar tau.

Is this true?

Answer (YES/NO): NO